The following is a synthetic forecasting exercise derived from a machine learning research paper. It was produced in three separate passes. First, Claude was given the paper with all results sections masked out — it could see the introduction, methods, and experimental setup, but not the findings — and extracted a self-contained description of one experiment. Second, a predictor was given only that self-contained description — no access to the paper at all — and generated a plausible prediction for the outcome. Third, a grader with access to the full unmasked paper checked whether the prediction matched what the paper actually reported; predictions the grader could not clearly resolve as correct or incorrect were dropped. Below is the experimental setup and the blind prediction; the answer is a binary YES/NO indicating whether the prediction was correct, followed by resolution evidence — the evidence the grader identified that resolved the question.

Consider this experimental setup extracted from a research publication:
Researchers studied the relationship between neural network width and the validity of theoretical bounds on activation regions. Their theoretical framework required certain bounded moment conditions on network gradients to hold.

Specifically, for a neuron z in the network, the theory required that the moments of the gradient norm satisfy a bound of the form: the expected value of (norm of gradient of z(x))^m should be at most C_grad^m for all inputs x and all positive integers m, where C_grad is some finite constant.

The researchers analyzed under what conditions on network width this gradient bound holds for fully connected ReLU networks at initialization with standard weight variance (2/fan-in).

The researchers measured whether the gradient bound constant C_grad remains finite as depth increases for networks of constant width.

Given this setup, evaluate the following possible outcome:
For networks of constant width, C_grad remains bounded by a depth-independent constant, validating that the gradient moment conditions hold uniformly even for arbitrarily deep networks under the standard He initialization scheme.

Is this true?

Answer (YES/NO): NO